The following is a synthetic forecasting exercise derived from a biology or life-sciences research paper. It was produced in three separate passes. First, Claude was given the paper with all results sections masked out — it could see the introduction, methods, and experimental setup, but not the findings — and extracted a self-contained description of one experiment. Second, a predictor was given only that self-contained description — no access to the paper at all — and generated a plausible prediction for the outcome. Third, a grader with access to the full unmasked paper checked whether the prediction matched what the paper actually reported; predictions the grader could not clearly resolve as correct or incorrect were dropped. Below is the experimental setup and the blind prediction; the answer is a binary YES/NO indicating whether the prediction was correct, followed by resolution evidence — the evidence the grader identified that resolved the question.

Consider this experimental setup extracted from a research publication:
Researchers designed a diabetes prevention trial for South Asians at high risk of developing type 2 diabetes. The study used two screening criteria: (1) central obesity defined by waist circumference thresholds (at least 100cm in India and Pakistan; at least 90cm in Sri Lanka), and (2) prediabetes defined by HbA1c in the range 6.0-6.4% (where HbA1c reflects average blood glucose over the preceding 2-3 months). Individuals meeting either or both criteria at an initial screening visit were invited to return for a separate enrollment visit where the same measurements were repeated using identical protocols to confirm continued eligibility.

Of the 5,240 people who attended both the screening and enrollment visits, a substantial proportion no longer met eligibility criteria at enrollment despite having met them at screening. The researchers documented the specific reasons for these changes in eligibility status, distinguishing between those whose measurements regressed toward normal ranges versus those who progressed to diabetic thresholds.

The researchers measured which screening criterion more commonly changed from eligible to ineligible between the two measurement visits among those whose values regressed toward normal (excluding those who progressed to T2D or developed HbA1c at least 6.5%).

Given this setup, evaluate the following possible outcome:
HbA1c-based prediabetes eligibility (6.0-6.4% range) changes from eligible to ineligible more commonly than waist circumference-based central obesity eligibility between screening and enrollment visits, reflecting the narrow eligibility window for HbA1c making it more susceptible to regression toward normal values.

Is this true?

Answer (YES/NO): YES